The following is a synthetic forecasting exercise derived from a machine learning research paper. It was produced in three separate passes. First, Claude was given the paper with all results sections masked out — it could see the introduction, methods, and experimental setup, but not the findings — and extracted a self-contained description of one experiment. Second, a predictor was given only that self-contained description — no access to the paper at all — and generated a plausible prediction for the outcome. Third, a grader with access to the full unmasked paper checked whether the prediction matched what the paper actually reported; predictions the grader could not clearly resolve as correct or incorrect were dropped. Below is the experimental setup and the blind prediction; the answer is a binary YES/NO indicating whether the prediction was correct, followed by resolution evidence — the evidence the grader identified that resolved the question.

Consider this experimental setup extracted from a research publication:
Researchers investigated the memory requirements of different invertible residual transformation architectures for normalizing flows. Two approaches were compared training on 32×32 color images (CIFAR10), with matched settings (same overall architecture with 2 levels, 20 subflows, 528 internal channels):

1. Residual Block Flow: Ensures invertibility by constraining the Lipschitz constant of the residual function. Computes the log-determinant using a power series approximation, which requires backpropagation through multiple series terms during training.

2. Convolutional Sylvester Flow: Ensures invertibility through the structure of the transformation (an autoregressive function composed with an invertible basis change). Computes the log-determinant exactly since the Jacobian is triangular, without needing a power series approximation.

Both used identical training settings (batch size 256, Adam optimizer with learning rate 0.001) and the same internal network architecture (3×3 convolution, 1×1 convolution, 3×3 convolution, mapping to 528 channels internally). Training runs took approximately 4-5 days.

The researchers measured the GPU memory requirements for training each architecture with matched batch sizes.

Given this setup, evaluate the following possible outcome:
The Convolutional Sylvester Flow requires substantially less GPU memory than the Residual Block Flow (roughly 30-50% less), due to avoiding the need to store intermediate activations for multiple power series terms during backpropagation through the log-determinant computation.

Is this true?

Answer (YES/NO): YES